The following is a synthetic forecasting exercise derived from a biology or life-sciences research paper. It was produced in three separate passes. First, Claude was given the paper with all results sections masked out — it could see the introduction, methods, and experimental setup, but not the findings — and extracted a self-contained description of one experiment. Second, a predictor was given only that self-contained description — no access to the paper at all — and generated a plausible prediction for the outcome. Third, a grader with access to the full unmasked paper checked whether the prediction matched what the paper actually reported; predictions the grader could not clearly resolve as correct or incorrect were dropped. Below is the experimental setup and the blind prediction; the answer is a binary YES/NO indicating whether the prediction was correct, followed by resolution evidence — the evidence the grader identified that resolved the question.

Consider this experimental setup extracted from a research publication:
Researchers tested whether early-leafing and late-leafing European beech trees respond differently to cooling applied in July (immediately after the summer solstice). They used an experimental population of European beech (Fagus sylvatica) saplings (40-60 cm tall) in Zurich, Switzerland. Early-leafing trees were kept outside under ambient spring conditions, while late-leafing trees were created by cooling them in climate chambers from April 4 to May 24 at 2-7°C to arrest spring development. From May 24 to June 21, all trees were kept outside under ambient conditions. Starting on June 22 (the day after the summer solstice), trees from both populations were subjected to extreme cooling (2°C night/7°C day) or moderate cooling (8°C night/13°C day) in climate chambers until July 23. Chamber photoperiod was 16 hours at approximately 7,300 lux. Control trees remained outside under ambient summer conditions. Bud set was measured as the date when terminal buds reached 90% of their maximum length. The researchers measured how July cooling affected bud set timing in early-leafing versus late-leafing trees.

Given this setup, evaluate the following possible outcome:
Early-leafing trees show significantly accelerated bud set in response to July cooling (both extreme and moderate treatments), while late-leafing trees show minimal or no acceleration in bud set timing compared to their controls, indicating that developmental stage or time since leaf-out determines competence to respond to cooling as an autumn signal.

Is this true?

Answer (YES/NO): NO